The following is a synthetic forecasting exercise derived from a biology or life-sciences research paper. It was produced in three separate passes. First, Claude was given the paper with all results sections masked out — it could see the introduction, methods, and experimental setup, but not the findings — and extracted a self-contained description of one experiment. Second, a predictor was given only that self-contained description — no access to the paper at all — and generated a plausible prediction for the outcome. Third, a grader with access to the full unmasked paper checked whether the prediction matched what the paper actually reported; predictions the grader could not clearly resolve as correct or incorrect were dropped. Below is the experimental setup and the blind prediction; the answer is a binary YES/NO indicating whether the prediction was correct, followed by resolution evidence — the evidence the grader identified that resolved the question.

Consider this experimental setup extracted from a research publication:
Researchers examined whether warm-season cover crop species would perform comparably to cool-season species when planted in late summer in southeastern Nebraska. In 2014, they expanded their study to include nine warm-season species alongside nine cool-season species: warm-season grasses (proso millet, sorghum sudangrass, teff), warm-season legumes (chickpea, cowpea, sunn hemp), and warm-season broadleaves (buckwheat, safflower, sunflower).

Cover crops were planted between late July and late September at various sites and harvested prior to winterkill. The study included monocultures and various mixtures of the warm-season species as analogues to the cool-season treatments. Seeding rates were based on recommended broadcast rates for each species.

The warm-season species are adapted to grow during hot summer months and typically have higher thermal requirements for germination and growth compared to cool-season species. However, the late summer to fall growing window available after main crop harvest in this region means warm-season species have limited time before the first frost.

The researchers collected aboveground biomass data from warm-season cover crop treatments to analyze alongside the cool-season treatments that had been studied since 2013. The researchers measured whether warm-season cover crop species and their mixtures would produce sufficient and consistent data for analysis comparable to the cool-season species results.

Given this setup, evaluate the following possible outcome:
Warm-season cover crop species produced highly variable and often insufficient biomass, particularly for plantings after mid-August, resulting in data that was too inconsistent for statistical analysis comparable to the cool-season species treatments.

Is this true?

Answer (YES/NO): NO